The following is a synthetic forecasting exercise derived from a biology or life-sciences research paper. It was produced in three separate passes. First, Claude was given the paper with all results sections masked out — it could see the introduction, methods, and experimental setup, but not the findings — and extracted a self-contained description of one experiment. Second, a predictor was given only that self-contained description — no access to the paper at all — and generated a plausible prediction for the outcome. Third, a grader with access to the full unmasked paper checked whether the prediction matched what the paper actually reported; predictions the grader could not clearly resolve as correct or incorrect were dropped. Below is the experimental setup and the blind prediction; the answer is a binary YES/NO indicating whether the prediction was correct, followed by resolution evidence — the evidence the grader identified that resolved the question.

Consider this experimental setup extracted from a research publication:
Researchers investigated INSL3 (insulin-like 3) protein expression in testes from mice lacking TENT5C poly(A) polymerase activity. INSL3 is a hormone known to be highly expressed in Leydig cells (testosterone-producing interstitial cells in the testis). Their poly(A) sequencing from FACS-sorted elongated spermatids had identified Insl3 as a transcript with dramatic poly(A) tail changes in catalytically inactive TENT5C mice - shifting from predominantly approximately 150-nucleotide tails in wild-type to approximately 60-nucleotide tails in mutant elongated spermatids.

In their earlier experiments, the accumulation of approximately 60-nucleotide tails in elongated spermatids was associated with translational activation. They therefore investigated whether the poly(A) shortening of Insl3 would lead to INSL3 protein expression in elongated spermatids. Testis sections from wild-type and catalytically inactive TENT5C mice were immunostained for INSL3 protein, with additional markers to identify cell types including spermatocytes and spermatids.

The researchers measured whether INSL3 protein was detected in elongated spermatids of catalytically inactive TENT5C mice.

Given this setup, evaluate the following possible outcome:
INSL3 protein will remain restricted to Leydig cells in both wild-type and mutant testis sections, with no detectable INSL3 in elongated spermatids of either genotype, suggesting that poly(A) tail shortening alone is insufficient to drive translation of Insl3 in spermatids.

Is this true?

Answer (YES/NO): YES